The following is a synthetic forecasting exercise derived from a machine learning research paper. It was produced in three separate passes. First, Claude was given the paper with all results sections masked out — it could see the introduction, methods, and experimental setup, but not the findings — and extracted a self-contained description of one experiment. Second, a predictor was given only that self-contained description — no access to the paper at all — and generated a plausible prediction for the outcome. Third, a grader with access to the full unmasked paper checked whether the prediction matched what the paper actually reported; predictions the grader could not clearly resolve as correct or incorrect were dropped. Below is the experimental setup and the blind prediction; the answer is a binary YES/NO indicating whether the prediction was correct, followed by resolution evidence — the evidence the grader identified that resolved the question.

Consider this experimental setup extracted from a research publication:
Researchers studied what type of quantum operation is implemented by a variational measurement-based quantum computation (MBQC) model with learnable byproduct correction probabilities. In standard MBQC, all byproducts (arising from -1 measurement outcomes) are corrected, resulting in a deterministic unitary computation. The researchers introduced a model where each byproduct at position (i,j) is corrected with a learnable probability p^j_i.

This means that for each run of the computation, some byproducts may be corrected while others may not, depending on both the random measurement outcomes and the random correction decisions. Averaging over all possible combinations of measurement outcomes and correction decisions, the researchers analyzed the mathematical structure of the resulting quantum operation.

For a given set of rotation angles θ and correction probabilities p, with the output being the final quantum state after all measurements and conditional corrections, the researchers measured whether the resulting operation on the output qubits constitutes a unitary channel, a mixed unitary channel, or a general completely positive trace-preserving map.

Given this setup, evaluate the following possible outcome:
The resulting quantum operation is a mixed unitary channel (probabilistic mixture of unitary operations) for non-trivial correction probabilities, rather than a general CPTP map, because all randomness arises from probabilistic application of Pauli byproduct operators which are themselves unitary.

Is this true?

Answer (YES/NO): YES